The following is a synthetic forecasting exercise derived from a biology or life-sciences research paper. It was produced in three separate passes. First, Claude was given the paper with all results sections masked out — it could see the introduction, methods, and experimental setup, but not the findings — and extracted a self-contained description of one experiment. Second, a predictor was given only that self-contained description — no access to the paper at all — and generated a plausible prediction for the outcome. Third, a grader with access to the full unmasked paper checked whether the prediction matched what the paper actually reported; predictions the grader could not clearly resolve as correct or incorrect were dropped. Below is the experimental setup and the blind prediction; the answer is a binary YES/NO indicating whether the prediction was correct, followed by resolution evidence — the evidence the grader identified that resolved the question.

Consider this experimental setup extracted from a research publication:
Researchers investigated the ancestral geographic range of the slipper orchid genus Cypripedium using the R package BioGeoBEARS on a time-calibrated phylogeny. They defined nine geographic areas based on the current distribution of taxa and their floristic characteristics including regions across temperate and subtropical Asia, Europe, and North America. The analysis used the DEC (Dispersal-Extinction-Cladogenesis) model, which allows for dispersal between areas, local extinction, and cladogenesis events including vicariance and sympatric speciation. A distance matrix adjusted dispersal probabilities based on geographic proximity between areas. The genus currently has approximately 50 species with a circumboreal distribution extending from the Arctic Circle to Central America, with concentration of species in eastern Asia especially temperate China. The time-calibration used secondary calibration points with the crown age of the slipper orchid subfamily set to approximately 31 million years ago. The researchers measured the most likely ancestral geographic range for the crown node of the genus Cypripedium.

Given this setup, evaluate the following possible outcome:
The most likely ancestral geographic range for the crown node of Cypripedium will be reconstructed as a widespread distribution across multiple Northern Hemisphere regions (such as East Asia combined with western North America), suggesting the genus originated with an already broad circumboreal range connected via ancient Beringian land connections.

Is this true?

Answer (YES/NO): NO